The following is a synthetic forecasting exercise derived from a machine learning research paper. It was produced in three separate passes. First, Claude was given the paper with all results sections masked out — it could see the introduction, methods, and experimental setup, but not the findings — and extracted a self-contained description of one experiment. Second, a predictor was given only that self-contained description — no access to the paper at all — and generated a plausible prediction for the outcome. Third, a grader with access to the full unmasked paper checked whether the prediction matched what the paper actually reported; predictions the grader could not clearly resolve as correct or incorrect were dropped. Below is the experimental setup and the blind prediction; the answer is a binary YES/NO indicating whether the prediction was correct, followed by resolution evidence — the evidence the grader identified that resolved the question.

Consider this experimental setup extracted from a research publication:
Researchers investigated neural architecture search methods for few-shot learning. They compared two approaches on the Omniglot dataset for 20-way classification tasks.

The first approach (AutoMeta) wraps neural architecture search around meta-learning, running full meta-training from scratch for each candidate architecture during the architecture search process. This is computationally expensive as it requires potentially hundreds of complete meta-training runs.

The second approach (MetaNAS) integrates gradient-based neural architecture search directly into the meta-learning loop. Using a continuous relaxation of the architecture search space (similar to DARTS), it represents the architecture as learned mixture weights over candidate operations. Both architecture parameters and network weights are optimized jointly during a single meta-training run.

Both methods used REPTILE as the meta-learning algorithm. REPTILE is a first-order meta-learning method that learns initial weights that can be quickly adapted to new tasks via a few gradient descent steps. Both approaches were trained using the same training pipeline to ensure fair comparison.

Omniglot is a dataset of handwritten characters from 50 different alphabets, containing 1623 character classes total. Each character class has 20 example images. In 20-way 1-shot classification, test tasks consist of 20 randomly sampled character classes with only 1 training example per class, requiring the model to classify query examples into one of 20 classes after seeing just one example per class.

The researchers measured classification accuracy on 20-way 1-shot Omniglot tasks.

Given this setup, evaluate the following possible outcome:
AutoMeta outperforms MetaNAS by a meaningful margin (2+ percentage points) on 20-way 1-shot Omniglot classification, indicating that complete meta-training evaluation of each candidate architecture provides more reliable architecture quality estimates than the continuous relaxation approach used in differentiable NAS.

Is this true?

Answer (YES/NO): NO